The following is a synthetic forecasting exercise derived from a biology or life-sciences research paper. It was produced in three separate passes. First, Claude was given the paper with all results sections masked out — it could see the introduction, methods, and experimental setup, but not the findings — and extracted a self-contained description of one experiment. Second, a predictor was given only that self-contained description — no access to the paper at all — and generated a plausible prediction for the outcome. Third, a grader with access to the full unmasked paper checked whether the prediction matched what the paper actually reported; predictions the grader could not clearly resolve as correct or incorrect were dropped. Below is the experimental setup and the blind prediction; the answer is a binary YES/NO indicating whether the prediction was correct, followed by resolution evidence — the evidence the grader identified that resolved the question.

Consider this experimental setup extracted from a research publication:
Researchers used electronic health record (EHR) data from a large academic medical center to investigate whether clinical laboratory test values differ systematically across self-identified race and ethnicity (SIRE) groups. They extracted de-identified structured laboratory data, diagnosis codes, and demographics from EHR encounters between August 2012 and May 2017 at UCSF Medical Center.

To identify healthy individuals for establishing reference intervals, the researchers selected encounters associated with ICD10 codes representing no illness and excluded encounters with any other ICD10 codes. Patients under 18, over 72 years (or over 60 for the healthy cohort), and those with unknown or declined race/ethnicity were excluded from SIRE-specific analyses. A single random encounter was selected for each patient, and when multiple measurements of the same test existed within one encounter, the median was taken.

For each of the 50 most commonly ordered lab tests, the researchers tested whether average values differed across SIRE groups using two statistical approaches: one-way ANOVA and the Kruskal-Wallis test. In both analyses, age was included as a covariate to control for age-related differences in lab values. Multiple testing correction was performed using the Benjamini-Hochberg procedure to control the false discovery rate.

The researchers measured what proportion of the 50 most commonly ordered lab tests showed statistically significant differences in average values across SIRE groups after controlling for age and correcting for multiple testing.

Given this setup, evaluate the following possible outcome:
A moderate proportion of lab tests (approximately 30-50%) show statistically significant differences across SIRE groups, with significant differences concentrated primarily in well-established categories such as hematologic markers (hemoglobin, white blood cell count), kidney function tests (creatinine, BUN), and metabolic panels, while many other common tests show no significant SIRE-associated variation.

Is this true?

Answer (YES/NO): NO